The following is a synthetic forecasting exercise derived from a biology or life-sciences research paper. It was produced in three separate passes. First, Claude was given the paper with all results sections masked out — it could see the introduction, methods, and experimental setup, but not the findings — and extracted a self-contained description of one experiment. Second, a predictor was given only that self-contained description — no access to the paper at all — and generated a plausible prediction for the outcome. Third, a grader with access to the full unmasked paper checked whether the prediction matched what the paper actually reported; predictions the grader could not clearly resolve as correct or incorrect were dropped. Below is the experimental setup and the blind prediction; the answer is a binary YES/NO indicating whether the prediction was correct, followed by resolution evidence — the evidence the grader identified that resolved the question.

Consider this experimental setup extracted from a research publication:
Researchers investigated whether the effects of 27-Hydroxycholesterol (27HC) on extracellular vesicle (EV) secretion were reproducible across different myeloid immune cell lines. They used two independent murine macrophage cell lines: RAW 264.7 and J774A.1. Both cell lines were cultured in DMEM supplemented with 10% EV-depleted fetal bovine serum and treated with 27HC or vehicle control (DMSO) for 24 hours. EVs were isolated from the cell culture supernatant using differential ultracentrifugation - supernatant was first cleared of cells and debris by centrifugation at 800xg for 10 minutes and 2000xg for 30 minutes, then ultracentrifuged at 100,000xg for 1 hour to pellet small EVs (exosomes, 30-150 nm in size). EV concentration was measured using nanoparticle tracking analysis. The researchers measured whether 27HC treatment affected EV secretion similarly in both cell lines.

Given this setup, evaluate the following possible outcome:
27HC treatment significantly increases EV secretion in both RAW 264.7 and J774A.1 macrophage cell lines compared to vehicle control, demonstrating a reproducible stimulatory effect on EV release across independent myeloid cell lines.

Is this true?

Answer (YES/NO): YES